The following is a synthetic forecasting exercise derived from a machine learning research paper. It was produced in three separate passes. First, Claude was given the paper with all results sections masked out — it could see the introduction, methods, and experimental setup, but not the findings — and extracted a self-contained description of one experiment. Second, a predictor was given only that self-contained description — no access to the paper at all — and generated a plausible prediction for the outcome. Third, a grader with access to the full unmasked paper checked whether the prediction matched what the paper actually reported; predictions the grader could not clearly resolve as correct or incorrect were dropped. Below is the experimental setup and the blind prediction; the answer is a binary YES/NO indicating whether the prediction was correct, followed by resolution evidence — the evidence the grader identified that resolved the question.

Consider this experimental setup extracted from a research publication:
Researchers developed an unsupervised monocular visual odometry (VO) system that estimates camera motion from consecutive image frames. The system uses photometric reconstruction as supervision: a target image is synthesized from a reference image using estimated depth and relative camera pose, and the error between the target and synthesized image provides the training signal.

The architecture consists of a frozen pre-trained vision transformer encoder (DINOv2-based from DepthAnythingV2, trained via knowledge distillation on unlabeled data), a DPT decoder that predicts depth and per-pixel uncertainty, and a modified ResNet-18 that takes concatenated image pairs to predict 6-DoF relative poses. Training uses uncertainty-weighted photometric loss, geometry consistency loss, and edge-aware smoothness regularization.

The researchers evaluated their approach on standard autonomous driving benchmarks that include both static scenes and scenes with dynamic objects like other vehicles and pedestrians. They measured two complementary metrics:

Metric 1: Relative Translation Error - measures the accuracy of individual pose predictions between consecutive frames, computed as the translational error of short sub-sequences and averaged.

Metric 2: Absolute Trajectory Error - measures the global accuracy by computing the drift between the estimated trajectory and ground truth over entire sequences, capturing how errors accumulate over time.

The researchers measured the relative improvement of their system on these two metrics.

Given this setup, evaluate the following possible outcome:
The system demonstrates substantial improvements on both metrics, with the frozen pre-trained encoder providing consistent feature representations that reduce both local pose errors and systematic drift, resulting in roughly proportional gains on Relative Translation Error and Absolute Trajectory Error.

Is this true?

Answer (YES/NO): NO